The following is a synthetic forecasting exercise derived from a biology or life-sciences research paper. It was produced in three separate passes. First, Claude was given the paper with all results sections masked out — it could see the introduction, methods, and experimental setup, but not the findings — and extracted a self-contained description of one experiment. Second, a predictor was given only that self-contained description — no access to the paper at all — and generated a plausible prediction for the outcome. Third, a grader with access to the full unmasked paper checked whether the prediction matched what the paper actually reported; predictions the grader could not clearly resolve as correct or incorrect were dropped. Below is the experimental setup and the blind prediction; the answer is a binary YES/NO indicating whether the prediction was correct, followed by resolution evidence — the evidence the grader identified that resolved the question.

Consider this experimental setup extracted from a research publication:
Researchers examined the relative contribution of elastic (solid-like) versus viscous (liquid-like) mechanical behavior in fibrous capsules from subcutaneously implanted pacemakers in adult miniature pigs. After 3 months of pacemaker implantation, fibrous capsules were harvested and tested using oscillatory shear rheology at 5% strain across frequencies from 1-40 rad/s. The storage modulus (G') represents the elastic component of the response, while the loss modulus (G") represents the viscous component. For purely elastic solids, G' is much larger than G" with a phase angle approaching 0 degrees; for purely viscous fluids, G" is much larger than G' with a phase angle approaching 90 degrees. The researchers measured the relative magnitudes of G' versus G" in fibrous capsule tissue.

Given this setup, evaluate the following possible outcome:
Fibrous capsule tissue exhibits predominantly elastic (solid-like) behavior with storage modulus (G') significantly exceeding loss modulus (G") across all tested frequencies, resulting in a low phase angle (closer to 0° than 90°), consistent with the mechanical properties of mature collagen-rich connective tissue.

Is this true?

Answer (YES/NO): YES